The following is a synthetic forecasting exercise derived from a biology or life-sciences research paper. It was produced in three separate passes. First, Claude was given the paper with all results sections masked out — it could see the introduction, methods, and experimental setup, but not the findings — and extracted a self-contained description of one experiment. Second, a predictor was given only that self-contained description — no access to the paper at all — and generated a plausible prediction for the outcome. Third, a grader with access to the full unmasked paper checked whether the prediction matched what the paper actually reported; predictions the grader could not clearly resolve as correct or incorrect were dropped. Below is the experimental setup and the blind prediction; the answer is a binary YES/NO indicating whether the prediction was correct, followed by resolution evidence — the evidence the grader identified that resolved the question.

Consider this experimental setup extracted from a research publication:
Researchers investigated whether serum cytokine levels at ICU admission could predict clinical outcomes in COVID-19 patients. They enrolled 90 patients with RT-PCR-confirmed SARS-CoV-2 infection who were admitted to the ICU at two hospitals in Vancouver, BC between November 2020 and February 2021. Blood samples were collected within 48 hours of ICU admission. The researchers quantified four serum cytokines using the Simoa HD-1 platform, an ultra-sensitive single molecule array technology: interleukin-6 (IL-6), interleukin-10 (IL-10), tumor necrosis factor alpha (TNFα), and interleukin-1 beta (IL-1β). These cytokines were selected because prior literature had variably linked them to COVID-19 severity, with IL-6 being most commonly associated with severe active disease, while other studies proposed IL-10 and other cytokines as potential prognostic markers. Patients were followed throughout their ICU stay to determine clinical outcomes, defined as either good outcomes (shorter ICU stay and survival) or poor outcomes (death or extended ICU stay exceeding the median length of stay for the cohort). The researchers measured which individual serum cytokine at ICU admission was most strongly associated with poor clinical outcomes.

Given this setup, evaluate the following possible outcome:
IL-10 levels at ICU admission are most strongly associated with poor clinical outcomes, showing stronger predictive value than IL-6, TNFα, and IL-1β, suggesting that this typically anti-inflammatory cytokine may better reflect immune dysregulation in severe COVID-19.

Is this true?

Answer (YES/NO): YES